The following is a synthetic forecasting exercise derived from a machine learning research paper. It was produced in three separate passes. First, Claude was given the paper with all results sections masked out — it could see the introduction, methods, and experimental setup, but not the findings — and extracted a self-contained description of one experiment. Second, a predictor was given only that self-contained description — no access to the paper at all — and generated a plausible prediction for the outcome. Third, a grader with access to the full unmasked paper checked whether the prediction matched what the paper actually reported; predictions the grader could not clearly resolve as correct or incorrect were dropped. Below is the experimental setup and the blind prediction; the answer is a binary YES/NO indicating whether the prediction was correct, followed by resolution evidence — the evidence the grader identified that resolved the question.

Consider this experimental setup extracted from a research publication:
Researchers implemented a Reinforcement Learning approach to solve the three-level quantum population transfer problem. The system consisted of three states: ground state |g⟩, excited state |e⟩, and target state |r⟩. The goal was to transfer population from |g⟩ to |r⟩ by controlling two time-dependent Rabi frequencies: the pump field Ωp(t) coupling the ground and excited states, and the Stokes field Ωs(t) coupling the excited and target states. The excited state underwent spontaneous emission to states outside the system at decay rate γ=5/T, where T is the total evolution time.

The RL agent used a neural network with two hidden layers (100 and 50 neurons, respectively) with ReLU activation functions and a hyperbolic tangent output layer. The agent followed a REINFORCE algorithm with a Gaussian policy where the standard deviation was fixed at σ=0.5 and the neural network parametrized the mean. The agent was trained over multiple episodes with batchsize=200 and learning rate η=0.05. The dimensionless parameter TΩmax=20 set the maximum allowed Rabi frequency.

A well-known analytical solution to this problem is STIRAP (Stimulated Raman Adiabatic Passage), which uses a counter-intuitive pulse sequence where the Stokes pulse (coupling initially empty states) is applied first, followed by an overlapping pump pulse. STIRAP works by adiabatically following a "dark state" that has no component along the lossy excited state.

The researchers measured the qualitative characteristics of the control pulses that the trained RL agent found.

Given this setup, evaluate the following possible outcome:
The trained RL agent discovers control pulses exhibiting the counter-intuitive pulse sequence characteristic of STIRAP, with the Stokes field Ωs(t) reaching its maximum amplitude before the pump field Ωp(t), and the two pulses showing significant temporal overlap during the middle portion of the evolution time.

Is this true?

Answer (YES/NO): YES